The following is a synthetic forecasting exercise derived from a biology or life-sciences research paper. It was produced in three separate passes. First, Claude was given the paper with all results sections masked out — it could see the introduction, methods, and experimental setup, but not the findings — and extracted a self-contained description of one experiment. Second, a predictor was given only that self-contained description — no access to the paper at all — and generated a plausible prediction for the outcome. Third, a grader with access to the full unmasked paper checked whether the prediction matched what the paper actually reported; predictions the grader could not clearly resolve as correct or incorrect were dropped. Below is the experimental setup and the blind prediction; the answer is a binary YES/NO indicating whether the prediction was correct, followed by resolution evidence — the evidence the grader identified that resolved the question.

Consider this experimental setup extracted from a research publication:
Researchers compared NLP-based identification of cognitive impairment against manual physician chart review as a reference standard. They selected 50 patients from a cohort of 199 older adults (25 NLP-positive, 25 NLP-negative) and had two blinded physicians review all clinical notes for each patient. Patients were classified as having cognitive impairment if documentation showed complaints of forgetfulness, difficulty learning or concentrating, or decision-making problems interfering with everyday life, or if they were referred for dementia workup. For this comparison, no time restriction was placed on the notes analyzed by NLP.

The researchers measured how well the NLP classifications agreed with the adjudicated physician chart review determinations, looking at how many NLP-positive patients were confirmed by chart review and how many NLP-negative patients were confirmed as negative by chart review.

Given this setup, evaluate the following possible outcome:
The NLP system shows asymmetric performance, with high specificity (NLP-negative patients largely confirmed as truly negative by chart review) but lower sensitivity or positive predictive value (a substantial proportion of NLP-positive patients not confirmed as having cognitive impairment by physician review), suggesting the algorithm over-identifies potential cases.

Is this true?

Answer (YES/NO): NO